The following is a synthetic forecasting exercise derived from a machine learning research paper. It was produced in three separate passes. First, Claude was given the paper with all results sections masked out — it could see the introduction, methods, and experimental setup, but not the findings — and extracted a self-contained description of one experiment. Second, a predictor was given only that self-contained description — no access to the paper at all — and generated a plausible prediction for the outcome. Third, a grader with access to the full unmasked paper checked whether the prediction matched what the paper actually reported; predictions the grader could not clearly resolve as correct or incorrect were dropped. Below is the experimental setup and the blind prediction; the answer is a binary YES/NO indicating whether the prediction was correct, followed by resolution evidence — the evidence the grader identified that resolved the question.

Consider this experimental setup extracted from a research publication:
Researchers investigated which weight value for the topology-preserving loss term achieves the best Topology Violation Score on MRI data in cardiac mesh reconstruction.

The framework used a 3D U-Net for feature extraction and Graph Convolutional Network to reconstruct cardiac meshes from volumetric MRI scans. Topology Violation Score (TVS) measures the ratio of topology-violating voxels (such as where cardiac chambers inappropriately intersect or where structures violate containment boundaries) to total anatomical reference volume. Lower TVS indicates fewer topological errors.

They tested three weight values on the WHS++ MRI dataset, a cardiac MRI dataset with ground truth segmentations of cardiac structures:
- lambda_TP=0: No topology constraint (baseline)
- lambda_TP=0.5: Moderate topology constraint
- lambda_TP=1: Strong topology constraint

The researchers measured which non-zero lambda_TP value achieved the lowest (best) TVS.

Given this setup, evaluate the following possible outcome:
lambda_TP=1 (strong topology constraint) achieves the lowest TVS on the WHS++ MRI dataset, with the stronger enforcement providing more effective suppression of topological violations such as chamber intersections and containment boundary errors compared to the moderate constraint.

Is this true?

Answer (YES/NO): YES